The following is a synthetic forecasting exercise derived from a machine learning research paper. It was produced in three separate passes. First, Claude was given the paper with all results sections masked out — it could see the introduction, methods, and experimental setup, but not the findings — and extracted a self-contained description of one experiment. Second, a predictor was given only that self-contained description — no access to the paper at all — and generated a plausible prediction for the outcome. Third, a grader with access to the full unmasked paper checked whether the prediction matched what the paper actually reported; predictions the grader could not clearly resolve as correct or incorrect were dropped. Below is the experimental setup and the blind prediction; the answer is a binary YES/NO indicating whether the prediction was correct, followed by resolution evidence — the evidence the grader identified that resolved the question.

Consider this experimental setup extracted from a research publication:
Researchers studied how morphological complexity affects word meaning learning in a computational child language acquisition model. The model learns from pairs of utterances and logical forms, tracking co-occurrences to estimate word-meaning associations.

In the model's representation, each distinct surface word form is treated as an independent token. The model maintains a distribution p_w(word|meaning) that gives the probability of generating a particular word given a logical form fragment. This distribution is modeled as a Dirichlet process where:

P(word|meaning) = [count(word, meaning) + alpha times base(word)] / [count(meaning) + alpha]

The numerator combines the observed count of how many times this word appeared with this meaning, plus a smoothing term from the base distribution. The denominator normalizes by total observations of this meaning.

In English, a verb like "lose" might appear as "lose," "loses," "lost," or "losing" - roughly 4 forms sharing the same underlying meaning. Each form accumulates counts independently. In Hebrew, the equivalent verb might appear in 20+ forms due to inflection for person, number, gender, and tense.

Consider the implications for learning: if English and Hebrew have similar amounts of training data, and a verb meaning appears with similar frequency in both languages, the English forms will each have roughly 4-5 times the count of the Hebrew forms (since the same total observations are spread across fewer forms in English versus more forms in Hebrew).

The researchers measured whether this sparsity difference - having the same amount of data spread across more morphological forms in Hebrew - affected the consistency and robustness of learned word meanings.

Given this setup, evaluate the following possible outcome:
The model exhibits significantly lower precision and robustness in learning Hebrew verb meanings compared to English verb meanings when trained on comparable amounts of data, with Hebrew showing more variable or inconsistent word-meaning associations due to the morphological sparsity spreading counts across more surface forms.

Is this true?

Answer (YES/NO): NO